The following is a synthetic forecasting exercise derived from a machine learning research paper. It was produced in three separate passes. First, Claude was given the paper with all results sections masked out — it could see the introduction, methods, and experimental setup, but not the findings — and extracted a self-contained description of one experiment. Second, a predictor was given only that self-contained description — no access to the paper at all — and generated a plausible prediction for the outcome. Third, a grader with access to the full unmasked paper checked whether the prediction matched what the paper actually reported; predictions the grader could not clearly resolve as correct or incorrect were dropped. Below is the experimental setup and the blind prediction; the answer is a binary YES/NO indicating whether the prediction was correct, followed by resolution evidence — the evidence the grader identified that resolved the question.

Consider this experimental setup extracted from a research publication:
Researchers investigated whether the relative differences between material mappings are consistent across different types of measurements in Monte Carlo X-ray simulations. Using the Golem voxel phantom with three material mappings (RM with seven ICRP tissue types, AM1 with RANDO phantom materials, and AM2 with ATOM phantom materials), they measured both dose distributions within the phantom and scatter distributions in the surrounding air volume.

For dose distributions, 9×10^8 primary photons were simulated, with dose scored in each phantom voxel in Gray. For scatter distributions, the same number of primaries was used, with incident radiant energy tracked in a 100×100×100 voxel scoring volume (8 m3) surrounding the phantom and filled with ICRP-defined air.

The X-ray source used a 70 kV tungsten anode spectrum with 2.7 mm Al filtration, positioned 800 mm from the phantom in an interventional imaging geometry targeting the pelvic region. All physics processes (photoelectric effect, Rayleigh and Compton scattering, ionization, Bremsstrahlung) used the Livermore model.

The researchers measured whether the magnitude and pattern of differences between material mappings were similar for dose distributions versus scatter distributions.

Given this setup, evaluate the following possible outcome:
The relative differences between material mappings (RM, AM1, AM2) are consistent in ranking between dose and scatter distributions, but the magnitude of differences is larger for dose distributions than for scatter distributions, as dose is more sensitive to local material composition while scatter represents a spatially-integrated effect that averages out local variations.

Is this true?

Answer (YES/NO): NO